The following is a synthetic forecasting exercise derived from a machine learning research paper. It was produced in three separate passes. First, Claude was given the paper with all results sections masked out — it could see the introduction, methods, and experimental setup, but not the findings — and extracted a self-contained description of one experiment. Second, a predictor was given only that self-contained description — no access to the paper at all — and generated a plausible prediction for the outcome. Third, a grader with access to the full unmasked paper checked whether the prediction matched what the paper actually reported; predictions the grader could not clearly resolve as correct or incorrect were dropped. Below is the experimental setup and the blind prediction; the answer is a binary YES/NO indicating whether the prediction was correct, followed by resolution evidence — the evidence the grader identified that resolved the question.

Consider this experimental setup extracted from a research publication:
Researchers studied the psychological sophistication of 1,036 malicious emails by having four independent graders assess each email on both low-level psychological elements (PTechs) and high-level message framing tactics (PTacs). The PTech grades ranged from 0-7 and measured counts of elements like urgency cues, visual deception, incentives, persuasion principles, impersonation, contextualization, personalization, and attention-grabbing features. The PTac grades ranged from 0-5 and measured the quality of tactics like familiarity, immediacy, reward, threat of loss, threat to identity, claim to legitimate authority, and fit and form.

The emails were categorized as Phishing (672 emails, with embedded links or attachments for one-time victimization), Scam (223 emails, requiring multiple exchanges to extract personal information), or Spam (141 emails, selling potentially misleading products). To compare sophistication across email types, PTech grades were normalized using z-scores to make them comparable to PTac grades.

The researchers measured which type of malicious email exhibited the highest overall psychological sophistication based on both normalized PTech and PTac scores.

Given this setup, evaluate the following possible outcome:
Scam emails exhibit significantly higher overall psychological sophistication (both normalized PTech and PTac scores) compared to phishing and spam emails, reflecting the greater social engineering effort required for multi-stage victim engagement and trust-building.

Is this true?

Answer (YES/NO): NO